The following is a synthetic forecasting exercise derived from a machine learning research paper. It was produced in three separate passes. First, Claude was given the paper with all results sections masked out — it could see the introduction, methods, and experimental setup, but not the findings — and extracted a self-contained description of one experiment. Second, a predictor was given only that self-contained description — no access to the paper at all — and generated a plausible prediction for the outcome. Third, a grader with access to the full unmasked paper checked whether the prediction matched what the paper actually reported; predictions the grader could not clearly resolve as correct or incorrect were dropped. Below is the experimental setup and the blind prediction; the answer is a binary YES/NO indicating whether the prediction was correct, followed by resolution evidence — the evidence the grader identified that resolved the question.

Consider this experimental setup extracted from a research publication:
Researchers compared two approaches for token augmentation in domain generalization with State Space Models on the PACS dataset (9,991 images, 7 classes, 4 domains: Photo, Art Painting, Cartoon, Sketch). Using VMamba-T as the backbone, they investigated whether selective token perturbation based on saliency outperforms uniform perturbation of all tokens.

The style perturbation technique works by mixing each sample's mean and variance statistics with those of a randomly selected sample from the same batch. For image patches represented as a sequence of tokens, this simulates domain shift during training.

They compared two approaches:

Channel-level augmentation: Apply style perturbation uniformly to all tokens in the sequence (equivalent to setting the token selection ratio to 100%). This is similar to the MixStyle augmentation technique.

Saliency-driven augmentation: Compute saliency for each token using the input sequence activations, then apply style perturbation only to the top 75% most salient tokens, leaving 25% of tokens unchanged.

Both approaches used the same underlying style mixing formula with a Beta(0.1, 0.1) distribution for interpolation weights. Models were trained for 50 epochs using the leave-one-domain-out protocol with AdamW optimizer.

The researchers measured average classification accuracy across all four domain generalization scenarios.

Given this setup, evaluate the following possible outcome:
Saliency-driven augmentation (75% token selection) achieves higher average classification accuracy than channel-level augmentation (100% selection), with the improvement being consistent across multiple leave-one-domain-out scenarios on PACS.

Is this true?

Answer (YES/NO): YES